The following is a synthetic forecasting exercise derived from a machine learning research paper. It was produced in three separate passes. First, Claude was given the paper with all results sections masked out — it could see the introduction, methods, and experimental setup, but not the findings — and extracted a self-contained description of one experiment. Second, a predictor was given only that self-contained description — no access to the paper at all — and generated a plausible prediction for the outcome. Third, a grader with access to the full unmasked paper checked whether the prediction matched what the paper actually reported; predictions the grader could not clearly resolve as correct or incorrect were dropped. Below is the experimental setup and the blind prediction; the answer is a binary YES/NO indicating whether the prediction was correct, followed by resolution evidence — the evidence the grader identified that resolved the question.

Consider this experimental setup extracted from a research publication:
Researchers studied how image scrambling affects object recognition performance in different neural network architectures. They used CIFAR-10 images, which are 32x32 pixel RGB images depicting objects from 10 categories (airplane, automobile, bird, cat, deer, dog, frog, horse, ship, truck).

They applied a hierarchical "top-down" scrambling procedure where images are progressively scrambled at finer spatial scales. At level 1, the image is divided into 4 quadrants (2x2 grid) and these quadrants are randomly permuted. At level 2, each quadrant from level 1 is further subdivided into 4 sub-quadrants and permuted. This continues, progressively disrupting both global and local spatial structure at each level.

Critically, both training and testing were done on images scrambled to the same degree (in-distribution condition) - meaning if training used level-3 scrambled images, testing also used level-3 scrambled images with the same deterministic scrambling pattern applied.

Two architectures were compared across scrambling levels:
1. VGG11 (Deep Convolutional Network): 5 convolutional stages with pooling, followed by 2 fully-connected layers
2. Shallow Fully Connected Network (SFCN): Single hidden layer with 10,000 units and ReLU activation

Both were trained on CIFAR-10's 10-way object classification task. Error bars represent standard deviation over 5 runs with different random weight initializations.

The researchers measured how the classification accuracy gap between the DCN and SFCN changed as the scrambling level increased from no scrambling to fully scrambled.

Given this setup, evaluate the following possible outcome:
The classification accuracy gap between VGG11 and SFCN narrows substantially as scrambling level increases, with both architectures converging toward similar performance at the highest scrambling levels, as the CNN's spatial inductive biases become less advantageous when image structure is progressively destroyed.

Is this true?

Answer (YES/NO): YES